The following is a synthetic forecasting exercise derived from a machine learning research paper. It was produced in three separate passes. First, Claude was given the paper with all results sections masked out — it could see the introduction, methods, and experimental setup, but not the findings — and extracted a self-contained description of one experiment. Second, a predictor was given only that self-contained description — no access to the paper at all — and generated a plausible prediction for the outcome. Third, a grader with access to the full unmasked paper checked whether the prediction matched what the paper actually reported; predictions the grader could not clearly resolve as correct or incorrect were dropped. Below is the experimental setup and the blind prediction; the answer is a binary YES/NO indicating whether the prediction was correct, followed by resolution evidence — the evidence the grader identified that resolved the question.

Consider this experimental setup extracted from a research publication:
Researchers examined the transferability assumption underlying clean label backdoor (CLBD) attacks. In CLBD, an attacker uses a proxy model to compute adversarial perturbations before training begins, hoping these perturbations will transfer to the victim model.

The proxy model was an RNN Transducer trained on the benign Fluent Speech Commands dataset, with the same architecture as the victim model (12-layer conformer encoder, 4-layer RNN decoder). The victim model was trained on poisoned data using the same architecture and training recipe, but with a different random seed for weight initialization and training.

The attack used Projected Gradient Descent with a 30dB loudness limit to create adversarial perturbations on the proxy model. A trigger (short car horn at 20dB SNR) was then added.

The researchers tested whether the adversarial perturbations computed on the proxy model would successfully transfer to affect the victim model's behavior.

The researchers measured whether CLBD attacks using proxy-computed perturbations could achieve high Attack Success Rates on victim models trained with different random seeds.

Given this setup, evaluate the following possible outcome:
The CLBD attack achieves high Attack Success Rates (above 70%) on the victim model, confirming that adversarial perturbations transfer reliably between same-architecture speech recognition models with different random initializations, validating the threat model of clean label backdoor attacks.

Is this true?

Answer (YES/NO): YES